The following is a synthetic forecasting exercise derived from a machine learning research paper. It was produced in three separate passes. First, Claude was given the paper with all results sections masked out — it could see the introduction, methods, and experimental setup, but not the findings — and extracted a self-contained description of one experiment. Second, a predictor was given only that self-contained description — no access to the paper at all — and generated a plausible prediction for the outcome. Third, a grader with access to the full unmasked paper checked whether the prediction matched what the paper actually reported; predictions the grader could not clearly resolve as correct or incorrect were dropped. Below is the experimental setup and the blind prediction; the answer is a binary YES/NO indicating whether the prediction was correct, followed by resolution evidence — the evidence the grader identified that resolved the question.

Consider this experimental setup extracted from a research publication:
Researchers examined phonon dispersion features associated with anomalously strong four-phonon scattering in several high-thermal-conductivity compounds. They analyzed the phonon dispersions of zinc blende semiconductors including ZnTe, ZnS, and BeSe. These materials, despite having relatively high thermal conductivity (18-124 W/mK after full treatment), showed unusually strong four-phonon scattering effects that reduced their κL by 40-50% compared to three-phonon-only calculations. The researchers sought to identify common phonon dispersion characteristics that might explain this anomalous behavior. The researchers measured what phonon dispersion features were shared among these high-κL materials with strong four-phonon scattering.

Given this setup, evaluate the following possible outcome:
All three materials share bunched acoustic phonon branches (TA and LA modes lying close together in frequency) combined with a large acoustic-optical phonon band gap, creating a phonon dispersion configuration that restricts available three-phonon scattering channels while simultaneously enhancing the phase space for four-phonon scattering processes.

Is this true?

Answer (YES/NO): YES